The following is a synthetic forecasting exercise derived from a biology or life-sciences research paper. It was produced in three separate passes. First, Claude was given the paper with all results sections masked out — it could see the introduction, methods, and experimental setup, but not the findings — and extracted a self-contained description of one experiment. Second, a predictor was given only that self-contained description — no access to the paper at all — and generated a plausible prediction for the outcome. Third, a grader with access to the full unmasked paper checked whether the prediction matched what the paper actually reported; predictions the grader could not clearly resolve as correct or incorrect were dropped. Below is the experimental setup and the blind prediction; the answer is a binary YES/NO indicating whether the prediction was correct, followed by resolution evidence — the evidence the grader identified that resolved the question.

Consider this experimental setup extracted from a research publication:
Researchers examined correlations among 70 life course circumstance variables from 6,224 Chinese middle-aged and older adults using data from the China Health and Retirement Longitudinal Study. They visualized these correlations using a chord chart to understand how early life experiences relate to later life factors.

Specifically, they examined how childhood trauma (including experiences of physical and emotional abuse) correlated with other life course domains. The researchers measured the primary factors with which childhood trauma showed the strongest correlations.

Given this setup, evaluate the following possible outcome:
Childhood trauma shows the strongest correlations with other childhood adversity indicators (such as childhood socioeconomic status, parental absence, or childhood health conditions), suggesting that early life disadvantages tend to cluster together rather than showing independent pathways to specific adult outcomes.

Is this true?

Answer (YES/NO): NO